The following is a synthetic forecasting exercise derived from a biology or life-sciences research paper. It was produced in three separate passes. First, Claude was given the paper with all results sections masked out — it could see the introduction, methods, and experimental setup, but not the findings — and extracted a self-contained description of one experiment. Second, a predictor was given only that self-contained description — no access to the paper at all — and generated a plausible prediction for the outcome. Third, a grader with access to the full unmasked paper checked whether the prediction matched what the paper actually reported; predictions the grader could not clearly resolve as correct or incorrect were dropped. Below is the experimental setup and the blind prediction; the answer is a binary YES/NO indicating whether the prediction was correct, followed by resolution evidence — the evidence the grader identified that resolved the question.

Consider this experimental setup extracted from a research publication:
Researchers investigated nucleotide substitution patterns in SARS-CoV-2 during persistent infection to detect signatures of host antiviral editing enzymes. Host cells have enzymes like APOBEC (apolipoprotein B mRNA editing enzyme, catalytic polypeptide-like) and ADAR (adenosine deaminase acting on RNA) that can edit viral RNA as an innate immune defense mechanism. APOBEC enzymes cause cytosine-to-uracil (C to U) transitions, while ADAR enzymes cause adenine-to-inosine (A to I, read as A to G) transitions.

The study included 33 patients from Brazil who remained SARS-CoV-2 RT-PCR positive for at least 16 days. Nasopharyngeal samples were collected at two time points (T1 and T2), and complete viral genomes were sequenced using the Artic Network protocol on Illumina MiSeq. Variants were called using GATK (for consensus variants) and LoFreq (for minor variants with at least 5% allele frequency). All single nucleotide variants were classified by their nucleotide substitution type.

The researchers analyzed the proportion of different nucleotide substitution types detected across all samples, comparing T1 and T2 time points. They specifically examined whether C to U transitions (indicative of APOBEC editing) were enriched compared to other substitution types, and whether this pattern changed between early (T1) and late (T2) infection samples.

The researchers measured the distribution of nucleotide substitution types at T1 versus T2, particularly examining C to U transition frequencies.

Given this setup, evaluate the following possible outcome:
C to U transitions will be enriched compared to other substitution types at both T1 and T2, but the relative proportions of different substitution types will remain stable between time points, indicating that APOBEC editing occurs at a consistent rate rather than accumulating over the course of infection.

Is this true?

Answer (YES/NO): NO